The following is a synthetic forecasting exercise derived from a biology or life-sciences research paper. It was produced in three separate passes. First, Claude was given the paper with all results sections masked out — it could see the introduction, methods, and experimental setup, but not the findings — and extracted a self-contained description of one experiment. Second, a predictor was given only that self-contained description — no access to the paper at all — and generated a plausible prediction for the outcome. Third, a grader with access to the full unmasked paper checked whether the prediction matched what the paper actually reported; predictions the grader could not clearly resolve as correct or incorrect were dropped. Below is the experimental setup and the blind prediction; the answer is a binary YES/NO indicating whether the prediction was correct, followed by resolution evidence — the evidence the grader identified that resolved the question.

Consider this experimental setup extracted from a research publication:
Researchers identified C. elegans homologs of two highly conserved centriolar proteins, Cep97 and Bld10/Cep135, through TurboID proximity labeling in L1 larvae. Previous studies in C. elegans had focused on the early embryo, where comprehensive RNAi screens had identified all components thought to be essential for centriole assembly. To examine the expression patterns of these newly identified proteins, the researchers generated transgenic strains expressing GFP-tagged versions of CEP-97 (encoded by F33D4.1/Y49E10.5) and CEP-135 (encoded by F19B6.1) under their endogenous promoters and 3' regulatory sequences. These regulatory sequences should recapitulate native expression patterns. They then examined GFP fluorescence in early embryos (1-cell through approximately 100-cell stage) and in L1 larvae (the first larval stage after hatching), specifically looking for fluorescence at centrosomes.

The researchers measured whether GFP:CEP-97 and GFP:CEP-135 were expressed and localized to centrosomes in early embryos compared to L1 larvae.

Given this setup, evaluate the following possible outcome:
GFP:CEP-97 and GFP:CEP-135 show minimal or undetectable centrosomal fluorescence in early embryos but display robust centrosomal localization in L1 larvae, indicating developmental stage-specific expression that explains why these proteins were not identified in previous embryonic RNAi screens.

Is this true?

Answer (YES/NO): YES